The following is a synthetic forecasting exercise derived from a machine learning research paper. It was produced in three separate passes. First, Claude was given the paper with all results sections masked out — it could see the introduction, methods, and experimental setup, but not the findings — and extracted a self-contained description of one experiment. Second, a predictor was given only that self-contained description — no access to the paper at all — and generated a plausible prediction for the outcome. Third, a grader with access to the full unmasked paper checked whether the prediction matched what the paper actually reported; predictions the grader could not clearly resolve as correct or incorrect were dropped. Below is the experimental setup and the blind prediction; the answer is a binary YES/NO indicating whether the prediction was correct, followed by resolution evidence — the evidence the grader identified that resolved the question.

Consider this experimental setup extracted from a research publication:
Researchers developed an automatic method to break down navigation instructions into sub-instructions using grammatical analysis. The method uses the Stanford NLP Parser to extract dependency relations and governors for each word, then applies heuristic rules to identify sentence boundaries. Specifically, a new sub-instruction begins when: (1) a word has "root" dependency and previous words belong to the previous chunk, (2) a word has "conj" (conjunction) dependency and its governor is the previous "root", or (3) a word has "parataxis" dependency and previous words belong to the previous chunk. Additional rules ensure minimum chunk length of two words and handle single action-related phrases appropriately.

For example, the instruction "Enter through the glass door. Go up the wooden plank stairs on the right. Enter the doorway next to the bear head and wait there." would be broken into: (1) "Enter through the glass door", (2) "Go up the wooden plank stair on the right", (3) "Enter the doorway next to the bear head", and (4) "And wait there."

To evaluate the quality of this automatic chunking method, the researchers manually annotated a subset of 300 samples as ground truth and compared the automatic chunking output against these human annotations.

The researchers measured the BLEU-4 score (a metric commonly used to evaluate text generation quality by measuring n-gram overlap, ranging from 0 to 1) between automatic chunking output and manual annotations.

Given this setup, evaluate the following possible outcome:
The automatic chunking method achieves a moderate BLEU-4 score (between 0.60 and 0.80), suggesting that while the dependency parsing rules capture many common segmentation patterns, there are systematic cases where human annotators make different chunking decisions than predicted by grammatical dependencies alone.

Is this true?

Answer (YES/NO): NO